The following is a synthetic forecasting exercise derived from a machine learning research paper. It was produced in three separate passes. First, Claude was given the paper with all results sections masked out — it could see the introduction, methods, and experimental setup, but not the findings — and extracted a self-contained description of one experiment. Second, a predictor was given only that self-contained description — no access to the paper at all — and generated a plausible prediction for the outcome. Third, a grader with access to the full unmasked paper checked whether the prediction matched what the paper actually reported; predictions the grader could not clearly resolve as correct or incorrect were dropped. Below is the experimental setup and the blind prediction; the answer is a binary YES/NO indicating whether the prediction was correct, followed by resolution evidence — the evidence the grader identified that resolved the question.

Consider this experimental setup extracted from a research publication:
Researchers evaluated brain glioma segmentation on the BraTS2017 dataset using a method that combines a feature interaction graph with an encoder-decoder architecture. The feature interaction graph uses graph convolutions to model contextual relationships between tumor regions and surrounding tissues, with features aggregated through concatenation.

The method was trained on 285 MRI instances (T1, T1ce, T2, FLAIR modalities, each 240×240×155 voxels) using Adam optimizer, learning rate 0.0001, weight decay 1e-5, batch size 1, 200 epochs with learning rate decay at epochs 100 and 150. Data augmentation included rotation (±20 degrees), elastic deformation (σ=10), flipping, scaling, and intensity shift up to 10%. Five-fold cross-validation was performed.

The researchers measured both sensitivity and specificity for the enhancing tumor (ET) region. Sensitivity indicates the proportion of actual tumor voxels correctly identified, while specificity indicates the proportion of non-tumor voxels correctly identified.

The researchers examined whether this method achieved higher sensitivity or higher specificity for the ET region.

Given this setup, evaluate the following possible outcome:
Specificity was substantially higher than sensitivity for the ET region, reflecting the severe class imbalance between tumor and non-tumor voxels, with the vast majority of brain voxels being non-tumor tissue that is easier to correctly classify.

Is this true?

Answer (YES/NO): YES